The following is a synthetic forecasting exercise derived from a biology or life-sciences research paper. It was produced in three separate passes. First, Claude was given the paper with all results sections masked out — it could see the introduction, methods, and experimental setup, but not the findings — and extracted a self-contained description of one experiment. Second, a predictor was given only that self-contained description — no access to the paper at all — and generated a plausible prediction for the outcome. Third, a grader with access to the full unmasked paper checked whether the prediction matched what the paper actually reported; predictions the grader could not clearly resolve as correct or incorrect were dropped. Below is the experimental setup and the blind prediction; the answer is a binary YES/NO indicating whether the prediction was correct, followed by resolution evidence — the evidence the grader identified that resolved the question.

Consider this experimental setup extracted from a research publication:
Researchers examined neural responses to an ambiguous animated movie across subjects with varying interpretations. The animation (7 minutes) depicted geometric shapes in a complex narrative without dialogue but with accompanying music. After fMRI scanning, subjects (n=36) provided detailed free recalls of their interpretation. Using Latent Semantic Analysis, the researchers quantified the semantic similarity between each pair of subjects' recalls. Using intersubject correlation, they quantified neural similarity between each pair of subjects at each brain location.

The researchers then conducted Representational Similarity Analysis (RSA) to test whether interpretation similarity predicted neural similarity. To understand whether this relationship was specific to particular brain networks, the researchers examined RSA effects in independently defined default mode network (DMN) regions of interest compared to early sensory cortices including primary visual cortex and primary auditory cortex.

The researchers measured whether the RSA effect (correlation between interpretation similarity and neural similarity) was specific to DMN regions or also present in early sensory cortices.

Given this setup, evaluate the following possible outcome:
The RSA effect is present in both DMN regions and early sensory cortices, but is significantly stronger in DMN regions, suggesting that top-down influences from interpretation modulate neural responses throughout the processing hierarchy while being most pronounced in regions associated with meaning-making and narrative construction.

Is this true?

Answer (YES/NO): NO